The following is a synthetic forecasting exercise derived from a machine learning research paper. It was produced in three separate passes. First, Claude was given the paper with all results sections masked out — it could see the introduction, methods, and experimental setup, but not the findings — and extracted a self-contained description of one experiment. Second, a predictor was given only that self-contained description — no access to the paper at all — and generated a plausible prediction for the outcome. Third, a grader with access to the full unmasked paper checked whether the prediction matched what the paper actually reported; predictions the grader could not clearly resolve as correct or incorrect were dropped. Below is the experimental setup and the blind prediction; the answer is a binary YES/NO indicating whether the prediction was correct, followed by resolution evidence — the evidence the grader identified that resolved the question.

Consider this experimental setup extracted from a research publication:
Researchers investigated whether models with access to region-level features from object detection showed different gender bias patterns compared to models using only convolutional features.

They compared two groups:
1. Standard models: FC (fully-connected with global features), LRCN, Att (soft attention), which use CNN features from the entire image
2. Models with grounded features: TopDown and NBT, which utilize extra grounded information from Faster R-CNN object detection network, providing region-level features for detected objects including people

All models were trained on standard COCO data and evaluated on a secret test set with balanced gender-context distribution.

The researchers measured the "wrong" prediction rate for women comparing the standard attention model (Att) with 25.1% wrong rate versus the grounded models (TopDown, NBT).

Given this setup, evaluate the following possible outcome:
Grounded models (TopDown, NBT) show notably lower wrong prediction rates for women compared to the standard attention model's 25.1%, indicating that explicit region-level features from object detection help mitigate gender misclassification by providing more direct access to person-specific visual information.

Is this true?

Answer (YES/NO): YES